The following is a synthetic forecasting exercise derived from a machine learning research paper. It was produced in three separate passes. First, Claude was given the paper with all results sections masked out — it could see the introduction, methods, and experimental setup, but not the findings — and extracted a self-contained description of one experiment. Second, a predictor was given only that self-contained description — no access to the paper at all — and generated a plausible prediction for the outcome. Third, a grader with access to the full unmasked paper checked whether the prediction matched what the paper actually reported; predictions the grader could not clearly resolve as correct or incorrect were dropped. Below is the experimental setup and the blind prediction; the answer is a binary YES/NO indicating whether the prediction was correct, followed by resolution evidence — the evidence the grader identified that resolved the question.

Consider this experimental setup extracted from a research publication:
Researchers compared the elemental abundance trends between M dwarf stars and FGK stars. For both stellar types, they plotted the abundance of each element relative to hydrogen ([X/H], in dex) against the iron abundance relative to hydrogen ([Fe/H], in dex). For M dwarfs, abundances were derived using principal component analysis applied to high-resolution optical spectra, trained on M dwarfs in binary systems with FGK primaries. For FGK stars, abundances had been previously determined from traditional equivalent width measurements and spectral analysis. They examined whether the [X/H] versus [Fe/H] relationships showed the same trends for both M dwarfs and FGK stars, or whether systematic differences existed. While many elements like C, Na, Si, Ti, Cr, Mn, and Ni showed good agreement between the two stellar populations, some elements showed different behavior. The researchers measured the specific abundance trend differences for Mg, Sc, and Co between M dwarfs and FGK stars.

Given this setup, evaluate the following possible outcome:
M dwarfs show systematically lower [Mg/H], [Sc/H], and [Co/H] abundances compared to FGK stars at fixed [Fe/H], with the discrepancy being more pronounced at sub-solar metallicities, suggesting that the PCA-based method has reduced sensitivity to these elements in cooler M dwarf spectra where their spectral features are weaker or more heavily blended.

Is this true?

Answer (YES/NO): NO